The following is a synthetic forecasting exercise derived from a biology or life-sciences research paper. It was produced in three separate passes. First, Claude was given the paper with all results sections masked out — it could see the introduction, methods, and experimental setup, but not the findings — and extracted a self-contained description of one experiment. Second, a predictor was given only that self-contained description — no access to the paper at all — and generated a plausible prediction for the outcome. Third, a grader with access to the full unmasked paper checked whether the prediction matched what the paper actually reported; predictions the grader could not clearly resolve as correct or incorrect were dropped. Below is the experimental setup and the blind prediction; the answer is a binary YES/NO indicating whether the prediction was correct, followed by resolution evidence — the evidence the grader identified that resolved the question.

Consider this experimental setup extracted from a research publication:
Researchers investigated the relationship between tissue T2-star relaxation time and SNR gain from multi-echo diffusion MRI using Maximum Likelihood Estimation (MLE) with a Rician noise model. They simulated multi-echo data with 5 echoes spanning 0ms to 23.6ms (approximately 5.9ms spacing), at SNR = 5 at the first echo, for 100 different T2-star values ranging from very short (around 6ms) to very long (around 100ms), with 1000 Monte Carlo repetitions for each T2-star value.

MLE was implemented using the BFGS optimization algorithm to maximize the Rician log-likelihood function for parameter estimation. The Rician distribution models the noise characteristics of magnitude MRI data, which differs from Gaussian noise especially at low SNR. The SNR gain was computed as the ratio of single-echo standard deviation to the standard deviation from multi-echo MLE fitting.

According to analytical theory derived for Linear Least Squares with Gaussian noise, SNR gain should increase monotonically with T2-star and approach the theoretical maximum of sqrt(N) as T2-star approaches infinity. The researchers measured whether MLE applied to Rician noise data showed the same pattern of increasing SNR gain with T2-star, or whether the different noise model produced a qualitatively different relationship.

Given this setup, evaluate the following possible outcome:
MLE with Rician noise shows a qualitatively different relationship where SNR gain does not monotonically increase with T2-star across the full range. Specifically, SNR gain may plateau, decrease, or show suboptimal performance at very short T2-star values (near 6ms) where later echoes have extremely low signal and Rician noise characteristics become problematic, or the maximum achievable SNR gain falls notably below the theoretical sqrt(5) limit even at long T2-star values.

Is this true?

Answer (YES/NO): NO